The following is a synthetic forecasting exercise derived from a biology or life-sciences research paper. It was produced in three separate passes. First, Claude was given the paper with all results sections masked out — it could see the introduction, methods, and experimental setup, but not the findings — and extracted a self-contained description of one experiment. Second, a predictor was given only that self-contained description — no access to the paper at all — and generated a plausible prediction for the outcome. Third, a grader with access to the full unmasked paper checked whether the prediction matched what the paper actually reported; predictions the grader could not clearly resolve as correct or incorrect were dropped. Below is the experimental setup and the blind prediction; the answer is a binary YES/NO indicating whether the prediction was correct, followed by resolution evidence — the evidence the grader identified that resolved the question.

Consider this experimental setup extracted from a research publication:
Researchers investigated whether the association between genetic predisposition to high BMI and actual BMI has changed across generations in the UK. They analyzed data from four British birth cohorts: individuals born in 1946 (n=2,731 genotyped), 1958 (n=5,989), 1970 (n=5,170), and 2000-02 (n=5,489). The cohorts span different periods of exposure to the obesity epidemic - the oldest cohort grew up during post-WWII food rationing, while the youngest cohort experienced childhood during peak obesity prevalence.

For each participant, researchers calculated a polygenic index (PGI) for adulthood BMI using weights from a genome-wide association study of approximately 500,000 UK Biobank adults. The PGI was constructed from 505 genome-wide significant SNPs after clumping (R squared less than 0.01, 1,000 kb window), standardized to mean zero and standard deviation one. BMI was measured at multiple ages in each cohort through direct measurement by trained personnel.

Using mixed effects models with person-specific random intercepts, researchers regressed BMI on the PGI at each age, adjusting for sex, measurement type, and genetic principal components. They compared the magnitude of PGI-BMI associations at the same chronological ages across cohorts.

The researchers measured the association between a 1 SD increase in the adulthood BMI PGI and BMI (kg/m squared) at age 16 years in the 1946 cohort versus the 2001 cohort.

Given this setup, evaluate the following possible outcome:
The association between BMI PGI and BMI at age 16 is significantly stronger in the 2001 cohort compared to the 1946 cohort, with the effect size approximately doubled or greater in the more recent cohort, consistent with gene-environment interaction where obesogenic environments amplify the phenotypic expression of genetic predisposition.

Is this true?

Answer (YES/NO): YES